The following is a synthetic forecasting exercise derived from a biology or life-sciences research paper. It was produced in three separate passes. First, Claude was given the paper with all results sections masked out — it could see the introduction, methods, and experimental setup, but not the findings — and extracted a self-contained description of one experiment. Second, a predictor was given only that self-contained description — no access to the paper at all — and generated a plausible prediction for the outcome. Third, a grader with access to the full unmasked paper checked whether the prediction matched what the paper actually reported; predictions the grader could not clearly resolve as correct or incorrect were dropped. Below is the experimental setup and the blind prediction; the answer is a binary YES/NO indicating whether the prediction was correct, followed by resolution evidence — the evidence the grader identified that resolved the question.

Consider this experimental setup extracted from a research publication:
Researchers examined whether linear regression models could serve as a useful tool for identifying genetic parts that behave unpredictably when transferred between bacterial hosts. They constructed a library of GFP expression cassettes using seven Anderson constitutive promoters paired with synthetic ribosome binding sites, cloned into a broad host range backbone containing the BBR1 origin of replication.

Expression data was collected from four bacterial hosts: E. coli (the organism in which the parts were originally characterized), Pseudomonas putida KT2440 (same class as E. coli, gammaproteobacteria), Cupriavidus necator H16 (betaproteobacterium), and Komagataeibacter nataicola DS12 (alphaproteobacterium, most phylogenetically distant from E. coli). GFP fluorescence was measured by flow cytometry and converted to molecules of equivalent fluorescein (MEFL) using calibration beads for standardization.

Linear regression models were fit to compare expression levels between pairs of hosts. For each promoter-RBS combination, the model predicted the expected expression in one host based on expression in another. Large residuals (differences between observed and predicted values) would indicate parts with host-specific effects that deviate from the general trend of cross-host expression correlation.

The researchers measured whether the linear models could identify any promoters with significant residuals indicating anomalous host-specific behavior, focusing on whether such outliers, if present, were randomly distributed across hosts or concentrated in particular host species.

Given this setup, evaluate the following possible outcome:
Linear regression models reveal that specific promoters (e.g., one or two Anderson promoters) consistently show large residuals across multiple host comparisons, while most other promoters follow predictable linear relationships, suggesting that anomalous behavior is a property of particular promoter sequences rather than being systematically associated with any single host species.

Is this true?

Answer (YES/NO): NO